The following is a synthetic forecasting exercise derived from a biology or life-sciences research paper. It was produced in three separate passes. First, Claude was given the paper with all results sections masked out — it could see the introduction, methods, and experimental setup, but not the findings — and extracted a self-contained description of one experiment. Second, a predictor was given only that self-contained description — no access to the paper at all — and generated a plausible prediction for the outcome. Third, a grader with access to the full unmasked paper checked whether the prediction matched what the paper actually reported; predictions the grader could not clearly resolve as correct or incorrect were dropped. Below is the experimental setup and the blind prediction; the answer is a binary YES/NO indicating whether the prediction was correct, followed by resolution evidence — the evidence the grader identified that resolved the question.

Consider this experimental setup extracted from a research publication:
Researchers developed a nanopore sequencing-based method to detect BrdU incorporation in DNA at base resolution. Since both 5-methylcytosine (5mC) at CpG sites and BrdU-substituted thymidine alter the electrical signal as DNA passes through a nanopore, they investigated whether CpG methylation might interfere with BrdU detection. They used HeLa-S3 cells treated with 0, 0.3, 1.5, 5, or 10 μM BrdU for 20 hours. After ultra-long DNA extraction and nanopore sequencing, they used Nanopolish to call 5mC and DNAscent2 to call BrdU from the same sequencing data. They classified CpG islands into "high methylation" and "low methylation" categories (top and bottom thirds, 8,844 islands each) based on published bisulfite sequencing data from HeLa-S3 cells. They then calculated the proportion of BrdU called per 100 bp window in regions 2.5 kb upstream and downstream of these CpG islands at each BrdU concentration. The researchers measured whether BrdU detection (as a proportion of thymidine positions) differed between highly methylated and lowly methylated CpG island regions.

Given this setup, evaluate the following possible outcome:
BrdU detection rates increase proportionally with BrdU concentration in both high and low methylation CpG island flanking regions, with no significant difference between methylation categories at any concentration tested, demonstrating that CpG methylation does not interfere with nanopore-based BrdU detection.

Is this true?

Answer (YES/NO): NO